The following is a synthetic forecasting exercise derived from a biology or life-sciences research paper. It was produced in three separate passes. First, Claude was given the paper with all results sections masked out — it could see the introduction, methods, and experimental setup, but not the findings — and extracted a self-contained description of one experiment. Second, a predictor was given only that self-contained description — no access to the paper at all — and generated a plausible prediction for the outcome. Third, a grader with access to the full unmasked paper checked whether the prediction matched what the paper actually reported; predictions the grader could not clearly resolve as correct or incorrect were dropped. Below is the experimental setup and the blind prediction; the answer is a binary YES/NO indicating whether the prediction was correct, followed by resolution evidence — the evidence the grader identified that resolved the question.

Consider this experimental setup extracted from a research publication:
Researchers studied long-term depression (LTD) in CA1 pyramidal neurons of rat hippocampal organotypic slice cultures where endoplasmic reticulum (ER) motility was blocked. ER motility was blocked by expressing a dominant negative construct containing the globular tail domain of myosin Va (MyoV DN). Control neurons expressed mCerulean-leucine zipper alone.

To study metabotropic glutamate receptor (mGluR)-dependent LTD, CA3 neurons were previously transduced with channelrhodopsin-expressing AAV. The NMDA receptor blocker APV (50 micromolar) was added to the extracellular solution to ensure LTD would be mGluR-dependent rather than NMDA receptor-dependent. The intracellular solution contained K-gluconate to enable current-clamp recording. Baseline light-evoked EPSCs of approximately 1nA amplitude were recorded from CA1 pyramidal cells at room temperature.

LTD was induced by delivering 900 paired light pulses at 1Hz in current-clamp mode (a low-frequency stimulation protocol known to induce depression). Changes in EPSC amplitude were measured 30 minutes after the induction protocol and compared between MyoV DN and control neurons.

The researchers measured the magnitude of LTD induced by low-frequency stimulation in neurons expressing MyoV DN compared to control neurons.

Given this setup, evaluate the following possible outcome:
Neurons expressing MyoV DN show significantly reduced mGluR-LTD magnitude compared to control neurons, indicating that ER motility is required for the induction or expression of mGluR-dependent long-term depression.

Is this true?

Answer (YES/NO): NO